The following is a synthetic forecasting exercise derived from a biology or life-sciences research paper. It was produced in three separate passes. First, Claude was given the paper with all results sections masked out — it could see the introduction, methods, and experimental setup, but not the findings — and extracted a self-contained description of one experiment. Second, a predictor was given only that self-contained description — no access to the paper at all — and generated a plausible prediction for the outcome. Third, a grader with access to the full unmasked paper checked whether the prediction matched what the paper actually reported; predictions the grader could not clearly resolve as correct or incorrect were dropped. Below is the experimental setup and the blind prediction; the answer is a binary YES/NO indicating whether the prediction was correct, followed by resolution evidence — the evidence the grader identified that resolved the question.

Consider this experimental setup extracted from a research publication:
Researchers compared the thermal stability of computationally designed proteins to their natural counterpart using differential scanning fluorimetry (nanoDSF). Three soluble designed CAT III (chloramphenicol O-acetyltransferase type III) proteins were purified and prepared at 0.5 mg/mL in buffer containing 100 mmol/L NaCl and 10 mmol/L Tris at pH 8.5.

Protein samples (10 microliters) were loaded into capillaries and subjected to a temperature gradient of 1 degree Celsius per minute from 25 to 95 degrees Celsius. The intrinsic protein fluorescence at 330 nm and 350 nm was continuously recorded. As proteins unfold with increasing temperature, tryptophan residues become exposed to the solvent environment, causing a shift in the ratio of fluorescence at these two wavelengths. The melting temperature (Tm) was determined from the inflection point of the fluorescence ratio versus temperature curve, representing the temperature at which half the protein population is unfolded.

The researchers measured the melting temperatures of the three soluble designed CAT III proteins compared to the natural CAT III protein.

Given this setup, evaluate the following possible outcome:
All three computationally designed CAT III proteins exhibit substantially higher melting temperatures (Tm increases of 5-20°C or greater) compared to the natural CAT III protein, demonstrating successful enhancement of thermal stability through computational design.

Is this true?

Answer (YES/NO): NO